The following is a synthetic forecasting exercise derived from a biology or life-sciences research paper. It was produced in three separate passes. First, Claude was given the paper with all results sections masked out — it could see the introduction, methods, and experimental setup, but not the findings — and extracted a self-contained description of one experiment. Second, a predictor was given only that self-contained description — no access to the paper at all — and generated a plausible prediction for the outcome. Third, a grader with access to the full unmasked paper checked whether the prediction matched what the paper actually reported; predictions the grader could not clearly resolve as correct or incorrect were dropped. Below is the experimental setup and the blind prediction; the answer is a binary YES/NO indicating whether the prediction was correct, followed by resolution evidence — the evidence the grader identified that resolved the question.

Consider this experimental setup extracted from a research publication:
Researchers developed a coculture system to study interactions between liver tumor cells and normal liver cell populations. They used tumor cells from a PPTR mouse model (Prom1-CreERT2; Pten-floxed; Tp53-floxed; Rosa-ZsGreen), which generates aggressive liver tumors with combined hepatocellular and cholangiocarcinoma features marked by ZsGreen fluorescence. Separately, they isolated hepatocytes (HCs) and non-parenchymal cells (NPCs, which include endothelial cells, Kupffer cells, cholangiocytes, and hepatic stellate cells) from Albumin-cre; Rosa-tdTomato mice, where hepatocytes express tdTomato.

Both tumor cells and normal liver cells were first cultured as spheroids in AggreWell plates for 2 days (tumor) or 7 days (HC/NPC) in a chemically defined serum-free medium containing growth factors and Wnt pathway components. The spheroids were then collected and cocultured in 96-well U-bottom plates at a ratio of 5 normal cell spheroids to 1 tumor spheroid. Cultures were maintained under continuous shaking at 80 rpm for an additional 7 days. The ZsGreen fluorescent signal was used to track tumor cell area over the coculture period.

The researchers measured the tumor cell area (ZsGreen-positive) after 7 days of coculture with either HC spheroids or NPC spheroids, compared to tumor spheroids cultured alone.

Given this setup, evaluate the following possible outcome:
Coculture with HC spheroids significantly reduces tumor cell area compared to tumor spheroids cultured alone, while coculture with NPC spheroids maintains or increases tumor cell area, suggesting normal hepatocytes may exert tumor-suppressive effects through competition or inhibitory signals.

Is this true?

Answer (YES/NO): NO